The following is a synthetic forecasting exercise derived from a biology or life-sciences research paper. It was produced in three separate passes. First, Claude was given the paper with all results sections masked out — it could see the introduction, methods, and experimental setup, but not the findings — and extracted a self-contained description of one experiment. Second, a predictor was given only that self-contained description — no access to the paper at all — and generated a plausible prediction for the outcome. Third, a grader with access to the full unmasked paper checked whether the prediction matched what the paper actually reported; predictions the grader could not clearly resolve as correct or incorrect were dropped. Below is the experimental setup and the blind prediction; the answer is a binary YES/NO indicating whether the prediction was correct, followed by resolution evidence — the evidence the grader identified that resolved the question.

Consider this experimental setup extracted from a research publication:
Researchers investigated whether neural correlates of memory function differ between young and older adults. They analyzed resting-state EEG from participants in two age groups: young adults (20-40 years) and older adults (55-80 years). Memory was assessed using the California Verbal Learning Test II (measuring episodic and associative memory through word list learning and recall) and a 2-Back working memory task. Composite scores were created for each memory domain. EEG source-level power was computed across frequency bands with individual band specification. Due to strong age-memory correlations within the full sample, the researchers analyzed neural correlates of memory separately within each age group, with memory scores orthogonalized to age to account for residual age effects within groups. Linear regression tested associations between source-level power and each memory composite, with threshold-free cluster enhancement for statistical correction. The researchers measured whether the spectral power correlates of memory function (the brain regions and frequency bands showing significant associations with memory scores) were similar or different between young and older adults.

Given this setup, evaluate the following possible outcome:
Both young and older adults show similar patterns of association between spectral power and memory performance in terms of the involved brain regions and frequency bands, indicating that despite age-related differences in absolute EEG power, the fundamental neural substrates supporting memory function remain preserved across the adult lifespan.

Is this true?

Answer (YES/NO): NO